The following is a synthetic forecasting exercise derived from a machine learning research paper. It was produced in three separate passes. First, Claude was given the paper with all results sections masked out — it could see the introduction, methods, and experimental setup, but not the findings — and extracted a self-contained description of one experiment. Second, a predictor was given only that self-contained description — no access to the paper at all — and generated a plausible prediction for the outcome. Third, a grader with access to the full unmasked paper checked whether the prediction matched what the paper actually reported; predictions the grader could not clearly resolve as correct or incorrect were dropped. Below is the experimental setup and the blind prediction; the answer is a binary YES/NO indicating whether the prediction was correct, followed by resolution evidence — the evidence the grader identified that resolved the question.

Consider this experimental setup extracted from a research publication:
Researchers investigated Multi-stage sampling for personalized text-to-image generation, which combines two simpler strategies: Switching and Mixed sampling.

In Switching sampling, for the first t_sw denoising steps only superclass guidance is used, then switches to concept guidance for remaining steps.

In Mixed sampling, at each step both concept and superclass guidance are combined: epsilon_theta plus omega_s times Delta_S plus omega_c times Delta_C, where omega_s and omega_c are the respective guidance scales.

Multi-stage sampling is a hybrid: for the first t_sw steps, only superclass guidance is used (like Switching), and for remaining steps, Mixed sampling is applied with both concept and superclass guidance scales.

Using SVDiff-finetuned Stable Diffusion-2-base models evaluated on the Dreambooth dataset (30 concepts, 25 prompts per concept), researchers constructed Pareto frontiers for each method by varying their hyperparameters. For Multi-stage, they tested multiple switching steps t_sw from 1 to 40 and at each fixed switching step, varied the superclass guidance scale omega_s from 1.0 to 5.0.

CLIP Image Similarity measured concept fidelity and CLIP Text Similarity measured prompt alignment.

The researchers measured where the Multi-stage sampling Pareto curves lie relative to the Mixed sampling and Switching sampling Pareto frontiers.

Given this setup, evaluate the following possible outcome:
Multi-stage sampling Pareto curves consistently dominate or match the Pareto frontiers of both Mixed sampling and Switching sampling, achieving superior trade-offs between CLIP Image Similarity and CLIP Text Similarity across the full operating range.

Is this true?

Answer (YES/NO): NO